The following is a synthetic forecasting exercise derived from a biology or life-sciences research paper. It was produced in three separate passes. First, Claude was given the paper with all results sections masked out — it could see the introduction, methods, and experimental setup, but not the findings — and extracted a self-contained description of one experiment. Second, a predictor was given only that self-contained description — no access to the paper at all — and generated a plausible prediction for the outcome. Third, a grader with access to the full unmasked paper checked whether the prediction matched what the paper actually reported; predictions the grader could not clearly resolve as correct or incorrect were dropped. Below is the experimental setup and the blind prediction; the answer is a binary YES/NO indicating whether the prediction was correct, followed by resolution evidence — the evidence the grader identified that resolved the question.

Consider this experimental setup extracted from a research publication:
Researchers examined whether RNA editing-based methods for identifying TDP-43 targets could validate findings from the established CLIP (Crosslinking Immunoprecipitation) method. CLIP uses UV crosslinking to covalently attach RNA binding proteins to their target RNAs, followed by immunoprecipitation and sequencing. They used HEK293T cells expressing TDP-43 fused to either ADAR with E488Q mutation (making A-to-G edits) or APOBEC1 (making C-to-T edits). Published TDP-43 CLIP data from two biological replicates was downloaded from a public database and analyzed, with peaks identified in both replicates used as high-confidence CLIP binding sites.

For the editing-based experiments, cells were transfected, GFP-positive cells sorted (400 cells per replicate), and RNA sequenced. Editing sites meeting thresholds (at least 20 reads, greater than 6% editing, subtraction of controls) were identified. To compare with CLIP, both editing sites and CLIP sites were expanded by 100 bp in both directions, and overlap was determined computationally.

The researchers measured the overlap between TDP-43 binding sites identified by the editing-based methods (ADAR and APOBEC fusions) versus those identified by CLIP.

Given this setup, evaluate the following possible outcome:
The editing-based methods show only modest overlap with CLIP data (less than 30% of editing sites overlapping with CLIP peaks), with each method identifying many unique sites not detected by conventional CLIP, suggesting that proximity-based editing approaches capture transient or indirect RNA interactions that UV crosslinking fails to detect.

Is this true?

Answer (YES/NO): NO